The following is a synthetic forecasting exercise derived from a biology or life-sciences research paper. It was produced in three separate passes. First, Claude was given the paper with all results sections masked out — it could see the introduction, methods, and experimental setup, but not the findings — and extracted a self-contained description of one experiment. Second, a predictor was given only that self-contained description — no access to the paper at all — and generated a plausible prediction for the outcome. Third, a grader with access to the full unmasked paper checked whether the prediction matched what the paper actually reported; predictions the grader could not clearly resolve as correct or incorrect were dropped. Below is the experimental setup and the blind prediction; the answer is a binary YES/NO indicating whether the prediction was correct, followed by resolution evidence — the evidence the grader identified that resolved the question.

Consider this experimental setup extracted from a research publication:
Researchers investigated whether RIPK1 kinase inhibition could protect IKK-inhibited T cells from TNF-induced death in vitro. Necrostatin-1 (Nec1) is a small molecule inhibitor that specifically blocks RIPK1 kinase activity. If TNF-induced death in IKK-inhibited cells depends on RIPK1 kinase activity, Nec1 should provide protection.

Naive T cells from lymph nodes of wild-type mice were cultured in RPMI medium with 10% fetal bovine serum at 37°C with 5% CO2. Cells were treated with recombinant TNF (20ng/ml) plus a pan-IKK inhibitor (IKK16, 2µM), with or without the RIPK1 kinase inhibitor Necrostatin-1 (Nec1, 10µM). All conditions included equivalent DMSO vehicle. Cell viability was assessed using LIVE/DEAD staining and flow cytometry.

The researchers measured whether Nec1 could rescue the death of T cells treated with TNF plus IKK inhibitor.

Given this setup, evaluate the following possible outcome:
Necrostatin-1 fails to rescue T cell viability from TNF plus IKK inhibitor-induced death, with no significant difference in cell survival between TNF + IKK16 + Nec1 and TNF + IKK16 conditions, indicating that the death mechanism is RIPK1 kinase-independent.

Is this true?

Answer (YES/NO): NO